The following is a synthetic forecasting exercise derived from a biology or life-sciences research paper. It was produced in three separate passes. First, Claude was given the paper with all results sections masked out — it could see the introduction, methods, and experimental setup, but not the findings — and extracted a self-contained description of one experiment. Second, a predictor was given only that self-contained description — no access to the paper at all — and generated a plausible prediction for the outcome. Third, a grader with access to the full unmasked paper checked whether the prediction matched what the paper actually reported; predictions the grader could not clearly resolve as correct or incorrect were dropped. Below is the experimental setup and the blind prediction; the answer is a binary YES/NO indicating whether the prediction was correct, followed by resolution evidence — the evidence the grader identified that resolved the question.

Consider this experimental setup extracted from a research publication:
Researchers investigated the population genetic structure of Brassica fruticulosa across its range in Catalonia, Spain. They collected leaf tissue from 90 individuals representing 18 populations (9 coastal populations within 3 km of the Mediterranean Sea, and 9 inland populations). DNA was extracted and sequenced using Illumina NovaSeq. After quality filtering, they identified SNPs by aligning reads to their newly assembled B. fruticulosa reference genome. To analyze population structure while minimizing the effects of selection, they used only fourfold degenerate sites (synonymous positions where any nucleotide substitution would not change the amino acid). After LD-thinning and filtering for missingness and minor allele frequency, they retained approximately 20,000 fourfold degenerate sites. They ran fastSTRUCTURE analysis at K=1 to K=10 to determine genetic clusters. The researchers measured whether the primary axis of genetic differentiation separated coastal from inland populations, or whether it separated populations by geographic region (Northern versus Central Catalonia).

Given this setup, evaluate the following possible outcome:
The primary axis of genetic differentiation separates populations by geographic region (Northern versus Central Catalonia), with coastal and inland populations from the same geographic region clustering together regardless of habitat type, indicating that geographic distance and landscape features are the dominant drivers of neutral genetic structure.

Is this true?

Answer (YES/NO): YES